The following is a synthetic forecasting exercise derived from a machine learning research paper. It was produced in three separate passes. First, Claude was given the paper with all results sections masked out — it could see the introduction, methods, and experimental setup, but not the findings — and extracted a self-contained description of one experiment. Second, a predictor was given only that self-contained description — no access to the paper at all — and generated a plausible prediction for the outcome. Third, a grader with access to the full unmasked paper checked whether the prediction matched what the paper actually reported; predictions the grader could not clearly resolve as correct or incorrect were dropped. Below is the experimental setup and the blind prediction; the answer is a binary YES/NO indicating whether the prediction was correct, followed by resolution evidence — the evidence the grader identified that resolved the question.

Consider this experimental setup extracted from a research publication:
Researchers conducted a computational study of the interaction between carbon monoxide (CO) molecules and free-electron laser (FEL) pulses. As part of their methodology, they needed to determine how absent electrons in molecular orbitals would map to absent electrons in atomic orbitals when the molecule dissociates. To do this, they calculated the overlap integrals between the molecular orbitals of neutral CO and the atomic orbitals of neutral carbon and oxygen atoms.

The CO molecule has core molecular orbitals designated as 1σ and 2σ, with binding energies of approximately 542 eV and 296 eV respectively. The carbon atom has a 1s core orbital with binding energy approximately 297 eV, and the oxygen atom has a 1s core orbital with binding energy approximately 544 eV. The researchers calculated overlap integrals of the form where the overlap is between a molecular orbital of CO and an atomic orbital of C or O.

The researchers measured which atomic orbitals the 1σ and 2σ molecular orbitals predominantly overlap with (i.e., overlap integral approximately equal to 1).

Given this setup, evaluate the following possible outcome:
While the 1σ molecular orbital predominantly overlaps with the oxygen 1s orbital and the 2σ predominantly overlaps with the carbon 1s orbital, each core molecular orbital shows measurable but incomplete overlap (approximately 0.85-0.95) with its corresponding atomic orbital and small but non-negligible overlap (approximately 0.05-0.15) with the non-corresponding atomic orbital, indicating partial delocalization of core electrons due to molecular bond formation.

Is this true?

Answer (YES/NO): NO